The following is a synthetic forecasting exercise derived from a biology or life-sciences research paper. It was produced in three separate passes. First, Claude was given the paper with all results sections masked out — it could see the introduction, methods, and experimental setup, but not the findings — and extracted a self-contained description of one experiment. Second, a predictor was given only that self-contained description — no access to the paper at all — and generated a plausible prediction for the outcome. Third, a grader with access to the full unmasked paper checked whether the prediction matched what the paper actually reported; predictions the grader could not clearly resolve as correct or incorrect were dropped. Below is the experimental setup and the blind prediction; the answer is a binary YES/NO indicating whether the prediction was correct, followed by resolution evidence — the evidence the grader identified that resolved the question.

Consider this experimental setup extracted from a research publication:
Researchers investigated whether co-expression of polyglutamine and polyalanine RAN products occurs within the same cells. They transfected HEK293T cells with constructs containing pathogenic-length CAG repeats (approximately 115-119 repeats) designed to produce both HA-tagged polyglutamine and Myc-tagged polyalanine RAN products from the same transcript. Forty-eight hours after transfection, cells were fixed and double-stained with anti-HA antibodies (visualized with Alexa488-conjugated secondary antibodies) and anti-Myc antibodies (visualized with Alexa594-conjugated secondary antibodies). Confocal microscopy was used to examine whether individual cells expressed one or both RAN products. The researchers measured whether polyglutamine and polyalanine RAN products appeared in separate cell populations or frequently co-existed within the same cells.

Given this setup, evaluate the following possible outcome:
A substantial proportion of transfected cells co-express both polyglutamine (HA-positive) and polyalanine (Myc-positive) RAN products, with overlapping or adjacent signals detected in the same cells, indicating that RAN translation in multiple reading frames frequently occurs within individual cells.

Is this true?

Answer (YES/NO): YES